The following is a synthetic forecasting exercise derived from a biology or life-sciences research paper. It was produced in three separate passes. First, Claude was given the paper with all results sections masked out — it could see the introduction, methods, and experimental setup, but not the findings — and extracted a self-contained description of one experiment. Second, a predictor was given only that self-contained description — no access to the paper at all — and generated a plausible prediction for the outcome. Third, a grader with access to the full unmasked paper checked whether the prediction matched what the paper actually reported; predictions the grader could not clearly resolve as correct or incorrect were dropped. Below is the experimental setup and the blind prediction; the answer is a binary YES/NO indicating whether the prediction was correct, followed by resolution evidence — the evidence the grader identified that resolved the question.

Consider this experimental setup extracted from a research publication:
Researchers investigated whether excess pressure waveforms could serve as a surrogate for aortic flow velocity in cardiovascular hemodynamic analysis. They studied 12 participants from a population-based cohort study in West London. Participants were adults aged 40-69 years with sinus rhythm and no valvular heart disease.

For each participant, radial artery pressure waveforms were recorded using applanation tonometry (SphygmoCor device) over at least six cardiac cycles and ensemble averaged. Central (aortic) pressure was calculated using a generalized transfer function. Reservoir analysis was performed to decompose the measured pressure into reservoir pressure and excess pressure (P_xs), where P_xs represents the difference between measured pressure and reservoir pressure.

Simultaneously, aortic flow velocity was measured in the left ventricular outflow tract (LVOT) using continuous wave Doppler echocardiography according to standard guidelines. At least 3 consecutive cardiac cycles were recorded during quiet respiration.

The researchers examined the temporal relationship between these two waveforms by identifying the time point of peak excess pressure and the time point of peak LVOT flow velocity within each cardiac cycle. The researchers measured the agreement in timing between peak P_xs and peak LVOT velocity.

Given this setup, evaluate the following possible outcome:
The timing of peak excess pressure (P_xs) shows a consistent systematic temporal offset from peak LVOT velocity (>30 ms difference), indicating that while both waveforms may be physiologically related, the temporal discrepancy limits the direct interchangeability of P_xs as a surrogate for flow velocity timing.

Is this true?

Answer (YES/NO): NO